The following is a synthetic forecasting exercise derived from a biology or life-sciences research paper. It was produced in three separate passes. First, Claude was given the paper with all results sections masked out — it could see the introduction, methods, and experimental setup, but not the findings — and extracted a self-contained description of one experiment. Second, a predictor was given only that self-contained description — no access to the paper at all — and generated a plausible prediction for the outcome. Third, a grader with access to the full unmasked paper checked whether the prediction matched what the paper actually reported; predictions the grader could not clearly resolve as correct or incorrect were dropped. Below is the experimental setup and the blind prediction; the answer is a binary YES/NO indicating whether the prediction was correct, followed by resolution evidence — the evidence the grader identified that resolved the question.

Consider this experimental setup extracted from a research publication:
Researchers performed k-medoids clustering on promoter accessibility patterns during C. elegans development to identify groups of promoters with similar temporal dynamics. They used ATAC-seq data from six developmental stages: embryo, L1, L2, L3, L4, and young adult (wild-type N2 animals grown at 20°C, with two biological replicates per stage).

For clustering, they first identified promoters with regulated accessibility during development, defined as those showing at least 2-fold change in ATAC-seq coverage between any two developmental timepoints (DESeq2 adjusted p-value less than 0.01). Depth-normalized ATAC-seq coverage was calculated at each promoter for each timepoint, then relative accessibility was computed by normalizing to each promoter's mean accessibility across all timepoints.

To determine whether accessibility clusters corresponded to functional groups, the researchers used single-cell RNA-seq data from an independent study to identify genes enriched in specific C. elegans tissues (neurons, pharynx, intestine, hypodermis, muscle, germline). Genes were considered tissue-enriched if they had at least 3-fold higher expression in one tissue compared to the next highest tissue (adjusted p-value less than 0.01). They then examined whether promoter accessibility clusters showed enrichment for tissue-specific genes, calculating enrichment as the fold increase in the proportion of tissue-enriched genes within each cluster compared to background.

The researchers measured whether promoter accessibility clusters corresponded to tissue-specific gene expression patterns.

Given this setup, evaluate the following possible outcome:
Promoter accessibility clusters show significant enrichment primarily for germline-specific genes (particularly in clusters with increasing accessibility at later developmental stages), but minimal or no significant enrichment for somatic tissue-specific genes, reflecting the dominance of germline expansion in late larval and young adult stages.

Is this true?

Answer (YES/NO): NO